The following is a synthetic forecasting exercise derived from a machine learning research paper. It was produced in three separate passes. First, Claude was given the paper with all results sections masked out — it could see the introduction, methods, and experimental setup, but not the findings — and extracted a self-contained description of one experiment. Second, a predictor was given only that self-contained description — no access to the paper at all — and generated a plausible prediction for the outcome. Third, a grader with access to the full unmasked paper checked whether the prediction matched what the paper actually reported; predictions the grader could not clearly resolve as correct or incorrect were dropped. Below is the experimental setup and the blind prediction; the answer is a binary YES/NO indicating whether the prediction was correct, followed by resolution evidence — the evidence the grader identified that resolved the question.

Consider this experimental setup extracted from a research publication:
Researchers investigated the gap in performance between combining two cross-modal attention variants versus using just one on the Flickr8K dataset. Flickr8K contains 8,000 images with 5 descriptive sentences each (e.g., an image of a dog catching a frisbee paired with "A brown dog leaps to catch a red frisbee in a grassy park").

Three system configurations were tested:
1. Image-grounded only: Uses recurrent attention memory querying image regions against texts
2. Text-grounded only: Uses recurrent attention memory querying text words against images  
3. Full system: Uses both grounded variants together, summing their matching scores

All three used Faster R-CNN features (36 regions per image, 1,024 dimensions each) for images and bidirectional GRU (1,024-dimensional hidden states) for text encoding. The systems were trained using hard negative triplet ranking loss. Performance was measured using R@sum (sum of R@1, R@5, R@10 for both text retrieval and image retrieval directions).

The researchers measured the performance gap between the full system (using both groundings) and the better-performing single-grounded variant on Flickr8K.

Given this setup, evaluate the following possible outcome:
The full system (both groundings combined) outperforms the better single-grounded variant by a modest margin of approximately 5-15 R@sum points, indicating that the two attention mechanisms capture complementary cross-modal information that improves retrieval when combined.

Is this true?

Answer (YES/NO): YES